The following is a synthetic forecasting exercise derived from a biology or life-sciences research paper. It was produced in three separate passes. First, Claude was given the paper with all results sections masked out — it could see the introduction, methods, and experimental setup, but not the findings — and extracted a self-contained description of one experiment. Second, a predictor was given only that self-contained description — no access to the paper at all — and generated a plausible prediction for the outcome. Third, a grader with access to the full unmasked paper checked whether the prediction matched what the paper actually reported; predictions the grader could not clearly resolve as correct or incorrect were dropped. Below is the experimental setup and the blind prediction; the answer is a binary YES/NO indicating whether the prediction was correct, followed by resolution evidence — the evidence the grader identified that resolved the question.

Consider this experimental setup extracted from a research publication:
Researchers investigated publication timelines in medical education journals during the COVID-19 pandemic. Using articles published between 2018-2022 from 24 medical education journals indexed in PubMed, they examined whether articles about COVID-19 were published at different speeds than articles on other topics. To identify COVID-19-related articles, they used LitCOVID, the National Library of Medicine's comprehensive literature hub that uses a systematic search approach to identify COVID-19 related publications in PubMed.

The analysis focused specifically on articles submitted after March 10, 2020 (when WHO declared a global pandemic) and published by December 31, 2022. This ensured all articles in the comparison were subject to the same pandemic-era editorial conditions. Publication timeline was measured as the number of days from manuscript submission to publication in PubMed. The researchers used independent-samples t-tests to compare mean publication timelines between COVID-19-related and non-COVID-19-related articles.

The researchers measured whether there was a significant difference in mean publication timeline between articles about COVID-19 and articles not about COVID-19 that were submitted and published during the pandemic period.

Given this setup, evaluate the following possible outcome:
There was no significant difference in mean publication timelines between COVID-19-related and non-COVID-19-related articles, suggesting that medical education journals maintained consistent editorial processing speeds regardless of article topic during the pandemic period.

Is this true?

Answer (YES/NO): NO